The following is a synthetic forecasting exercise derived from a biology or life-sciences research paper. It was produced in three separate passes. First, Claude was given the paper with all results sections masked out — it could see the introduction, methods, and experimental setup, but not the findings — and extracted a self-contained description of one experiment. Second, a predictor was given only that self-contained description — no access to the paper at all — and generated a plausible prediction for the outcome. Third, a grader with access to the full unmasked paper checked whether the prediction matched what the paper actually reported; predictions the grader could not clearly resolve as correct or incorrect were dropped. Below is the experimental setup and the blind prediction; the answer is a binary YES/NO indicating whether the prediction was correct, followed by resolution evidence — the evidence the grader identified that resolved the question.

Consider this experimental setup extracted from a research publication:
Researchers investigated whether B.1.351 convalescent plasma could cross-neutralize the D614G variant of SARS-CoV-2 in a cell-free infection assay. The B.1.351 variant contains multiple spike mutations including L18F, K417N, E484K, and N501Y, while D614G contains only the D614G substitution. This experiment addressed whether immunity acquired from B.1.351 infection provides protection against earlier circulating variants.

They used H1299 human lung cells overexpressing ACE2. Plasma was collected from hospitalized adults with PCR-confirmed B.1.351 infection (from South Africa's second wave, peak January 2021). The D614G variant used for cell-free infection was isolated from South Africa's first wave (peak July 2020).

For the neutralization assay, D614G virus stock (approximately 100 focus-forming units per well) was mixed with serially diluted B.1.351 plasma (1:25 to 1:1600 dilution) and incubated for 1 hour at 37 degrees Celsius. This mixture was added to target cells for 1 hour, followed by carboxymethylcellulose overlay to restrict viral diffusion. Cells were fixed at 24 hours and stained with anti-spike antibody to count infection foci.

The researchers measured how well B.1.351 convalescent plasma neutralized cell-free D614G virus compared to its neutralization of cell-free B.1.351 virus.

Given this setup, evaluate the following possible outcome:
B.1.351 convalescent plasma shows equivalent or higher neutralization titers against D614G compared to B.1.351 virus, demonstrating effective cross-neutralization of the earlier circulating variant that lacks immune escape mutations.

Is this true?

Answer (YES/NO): NO